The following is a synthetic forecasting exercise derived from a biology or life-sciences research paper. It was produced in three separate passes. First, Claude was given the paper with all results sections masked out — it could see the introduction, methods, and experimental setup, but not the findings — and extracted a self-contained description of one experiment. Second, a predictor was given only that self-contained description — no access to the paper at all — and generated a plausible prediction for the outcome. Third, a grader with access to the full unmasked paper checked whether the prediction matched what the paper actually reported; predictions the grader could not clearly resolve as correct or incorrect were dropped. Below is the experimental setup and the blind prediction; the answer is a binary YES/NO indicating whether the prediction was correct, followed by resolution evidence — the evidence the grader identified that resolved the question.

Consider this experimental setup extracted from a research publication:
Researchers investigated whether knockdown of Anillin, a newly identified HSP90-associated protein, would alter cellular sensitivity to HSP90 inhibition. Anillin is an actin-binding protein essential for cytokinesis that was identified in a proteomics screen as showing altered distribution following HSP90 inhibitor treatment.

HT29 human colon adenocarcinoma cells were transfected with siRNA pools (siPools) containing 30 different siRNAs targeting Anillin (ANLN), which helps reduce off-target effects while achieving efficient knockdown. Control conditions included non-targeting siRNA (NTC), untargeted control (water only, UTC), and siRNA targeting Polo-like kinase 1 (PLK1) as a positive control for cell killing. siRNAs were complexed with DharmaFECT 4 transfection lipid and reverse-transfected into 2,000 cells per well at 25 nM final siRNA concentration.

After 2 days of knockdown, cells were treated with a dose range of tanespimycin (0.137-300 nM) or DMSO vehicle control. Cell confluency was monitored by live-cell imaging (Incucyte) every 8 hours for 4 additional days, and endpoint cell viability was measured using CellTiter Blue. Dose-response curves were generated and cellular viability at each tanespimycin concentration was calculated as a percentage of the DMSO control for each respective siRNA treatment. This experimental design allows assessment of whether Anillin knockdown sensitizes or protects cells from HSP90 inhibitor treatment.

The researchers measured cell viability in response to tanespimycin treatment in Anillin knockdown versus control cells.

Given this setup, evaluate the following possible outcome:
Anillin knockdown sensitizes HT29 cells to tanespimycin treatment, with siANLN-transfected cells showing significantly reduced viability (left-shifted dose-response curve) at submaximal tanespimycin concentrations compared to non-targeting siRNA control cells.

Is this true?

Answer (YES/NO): YES